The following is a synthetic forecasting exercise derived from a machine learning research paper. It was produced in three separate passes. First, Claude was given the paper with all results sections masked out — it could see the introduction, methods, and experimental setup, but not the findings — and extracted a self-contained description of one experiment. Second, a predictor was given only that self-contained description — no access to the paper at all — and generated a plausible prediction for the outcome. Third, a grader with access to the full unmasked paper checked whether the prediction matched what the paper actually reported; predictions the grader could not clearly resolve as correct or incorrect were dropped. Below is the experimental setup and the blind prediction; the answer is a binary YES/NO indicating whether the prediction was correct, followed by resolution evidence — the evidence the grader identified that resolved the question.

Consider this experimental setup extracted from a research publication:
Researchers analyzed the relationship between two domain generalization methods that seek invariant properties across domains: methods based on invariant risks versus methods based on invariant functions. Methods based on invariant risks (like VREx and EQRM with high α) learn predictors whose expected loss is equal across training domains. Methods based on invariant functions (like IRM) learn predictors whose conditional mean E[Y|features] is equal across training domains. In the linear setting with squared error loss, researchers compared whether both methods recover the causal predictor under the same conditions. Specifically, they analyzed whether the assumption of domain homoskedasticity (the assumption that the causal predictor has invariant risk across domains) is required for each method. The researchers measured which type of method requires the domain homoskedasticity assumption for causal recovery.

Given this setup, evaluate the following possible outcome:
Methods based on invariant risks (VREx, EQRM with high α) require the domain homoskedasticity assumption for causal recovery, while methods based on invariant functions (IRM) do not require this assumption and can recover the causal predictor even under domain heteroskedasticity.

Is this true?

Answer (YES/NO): YES